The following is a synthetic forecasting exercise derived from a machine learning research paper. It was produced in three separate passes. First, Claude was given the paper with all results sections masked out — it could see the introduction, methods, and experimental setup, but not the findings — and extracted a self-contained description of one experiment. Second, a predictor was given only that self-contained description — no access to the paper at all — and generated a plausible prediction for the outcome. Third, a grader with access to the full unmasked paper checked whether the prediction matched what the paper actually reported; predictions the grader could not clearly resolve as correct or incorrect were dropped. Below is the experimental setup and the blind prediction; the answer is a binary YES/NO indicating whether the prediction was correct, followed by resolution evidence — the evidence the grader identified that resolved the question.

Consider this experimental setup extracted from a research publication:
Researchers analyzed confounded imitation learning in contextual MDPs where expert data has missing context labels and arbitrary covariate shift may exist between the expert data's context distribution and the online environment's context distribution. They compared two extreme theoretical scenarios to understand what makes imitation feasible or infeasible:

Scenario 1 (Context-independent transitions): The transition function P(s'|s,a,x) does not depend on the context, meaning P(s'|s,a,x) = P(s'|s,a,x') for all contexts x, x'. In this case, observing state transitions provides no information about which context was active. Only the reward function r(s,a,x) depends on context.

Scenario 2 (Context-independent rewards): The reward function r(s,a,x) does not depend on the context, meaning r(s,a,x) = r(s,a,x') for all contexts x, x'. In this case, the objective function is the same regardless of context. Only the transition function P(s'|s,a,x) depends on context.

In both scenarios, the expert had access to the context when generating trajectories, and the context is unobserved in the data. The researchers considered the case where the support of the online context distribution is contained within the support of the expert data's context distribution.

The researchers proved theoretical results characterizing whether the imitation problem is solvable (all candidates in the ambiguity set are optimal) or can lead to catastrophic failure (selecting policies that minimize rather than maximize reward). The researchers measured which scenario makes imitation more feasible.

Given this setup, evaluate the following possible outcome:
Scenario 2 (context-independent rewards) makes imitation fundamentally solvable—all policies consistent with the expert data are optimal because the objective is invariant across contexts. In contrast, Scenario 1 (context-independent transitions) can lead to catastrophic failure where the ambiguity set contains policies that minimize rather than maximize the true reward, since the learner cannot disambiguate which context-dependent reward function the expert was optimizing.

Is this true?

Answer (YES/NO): YES